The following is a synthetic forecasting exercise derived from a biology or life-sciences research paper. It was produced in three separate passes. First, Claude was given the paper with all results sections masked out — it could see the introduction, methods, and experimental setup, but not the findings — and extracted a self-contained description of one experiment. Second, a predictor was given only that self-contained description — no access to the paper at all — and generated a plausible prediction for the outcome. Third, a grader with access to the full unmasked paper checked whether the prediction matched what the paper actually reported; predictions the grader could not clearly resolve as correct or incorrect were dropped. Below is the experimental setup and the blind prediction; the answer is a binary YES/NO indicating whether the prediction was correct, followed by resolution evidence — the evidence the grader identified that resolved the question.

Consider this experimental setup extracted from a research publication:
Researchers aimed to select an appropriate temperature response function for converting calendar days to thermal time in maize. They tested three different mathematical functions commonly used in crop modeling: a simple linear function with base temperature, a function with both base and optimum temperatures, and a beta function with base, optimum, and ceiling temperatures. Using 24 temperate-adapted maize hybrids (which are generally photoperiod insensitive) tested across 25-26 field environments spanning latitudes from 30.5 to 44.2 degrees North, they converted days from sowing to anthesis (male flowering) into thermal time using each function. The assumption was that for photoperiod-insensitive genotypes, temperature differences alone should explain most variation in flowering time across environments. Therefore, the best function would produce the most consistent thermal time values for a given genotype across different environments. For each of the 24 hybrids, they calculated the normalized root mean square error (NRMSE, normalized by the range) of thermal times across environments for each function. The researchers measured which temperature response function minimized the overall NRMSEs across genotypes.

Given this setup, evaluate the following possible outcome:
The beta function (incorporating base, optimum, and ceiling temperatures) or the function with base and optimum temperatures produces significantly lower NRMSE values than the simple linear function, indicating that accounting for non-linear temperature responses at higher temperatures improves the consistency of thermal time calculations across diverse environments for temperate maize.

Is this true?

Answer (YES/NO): NO